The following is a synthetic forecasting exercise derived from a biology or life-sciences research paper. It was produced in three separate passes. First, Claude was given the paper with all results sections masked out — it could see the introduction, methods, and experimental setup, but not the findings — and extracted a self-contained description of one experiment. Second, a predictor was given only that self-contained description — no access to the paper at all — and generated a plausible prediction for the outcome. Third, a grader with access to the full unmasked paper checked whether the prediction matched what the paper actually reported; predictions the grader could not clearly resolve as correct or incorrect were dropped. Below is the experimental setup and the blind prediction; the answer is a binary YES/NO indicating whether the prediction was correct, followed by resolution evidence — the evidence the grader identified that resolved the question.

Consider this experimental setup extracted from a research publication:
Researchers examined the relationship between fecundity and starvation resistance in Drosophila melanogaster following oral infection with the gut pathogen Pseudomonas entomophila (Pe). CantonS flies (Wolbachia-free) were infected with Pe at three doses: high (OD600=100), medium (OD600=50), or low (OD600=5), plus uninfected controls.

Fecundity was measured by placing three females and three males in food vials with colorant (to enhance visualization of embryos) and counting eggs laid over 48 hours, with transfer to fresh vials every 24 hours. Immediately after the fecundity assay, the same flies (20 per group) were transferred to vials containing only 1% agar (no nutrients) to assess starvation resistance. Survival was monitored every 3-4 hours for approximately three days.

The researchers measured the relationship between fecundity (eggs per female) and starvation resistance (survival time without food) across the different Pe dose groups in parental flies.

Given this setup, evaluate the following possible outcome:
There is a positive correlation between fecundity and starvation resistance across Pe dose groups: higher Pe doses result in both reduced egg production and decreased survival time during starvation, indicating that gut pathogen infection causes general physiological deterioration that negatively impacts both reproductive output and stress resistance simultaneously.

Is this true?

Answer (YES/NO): NO